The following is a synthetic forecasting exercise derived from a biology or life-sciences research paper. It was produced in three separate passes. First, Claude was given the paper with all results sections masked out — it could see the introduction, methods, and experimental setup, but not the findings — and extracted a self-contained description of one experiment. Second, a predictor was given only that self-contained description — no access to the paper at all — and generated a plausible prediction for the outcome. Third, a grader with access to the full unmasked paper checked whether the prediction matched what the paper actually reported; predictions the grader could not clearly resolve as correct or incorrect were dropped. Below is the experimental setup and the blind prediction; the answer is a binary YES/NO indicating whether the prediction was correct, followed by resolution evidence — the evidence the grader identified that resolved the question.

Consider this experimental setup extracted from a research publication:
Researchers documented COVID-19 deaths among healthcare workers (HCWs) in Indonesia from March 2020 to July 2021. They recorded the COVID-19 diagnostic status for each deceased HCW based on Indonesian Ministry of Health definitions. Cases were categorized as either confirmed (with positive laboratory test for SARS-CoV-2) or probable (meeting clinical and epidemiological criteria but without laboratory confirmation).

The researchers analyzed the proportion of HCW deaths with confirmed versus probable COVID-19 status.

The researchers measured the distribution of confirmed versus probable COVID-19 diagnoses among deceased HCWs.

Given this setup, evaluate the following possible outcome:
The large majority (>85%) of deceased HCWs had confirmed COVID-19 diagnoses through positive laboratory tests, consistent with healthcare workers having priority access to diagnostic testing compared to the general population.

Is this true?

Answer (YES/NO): YES